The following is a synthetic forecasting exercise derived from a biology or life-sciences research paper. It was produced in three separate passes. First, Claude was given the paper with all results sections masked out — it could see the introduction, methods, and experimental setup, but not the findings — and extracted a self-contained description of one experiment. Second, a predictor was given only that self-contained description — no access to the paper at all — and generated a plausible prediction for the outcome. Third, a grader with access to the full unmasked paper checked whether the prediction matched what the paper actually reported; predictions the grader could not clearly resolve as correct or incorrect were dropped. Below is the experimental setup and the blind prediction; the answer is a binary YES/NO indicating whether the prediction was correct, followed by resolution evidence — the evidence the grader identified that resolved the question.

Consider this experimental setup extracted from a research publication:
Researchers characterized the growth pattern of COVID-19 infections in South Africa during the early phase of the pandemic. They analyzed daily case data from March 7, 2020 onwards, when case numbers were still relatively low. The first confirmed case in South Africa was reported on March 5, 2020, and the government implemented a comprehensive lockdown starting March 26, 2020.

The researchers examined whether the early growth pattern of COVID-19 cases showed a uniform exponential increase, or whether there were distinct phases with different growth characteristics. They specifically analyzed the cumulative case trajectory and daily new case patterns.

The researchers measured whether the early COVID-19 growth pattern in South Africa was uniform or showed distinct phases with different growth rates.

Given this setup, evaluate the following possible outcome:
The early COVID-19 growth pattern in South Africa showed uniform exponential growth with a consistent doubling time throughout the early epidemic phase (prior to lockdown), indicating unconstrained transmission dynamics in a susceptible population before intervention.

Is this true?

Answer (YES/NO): NO